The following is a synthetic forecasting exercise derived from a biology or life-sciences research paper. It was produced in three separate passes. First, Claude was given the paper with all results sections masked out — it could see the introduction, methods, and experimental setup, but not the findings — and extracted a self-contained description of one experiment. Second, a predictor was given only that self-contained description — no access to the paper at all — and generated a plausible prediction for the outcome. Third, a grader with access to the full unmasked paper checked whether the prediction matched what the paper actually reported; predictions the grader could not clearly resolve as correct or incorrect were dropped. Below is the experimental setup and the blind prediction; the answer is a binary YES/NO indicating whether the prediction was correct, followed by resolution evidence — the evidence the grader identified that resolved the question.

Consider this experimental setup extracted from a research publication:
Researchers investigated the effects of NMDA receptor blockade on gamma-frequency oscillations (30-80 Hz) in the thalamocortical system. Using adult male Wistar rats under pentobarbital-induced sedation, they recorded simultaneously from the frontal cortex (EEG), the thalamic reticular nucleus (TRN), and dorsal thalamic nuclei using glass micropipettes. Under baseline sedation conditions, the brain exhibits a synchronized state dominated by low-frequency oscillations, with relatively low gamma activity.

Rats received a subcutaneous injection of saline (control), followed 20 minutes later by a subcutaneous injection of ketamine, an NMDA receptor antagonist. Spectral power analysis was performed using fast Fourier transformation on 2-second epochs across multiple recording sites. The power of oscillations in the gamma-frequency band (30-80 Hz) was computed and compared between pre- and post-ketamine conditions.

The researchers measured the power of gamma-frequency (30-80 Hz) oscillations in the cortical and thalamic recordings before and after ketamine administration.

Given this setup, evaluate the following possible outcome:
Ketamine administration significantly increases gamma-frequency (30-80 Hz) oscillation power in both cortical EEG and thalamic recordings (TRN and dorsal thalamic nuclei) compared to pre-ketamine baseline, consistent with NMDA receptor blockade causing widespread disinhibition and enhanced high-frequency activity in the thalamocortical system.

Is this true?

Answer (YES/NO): YES